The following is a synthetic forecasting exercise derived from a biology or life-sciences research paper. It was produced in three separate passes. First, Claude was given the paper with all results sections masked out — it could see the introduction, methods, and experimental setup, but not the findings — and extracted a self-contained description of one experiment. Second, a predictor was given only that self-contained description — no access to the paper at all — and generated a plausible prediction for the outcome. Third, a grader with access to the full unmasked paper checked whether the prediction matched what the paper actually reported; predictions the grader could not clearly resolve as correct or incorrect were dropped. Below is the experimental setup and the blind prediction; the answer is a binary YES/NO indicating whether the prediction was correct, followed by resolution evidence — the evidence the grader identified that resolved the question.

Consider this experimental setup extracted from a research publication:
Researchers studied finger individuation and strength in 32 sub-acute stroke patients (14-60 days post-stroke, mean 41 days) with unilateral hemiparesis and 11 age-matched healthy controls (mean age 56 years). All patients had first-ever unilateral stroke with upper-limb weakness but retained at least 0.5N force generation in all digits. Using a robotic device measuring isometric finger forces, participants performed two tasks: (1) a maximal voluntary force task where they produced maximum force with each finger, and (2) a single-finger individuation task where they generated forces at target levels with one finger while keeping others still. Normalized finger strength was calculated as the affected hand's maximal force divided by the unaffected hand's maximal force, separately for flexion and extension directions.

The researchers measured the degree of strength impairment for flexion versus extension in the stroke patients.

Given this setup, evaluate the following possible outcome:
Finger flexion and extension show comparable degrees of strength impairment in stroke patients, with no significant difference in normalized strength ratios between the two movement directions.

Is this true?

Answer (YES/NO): YES